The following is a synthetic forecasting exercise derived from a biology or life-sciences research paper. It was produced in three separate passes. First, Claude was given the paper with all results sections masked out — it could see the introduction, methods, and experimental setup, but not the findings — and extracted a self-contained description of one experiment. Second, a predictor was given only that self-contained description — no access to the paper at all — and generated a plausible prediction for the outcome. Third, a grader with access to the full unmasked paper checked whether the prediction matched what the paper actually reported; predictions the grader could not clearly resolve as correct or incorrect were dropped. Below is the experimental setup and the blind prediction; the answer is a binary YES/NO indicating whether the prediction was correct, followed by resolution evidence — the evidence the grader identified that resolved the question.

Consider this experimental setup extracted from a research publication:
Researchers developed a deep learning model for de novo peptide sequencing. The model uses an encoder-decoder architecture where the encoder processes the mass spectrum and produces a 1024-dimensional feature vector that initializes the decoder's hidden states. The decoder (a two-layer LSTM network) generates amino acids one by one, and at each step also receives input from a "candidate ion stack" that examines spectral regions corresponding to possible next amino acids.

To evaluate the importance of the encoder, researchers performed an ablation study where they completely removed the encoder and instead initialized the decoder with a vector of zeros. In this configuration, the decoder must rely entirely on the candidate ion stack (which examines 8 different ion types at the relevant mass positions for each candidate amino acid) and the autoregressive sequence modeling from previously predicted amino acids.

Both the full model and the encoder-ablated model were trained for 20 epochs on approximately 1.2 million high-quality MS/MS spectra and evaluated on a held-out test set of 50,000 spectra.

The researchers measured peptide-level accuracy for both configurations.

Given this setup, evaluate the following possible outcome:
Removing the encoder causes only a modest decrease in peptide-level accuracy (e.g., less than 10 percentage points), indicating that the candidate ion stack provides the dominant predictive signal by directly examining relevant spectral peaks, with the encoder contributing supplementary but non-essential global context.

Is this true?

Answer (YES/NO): YES